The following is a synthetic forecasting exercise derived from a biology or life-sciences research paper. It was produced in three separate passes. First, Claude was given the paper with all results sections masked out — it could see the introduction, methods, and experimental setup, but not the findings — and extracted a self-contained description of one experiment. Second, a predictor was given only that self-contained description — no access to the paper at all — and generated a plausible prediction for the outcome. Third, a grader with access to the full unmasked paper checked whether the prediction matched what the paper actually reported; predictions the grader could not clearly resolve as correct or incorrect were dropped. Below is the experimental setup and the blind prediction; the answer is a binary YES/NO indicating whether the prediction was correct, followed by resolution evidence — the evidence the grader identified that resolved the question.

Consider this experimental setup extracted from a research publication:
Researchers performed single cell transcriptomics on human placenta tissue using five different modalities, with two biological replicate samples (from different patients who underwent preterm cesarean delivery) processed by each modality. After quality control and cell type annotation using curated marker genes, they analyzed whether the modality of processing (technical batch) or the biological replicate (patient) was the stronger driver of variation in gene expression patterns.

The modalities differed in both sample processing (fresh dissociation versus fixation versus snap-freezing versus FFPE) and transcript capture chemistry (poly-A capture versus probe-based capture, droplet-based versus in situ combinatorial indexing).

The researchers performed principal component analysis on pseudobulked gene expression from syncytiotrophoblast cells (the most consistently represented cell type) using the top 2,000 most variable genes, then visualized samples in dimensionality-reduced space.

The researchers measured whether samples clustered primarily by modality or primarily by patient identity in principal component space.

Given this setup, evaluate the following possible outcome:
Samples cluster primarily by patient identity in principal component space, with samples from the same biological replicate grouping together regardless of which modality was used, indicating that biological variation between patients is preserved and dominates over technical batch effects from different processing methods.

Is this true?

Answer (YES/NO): NO